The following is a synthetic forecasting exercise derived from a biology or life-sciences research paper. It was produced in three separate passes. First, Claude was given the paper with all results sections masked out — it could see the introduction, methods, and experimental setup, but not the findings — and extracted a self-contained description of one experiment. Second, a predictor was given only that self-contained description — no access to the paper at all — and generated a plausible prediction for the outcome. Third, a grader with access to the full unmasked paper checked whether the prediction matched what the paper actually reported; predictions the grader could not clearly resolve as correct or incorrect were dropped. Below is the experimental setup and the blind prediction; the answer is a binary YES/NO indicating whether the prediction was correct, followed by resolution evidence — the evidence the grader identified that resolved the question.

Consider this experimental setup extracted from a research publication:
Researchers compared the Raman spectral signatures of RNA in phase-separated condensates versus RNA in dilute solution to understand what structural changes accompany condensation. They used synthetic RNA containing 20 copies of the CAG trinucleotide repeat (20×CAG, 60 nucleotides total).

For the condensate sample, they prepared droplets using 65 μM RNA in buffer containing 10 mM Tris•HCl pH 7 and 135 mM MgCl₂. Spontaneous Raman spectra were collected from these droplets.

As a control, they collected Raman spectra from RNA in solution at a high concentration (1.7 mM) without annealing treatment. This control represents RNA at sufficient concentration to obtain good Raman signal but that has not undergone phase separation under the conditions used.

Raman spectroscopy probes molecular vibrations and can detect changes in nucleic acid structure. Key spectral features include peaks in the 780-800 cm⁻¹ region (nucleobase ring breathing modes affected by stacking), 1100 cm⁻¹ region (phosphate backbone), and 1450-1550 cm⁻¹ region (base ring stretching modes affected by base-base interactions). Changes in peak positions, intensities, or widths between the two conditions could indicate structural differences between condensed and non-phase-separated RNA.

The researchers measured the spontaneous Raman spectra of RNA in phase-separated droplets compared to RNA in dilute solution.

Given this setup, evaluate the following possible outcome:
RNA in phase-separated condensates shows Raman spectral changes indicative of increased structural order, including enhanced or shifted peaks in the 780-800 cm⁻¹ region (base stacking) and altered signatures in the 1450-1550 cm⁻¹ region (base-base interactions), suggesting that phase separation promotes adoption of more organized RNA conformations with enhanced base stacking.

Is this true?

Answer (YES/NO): NO